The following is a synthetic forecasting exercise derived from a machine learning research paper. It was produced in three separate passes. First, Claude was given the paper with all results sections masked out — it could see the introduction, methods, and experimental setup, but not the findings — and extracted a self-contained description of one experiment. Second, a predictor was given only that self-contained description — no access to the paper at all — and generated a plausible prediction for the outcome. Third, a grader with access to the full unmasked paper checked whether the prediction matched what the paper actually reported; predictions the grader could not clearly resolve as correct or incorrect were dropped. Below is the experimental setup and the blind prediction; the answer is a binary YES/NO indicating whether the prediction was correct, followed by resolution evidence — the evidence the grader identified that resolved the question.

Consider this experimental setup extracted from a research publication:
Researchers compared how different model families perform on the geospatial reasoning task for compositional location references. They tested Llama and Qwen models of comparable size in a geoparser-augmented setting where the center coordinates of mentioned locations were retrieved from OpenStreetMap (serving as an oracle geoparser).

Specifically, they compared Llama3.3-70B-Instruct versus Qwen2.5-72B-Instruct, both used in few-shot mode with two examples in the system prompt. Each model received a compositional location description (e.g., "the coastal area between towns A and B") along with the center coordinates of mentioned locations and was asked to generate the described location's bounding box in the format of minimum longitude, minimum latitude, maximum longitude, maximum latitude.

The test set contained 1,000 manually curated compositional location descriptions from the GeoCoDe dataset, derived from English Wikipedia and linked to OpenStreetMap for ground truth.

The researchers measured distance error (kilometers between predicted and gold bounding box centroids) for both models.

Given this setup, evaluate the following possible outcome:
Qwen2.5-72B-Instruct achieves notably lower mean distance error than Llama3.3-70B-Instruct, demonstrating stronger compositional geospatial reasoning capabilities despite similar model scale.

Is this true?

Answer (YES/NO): YES